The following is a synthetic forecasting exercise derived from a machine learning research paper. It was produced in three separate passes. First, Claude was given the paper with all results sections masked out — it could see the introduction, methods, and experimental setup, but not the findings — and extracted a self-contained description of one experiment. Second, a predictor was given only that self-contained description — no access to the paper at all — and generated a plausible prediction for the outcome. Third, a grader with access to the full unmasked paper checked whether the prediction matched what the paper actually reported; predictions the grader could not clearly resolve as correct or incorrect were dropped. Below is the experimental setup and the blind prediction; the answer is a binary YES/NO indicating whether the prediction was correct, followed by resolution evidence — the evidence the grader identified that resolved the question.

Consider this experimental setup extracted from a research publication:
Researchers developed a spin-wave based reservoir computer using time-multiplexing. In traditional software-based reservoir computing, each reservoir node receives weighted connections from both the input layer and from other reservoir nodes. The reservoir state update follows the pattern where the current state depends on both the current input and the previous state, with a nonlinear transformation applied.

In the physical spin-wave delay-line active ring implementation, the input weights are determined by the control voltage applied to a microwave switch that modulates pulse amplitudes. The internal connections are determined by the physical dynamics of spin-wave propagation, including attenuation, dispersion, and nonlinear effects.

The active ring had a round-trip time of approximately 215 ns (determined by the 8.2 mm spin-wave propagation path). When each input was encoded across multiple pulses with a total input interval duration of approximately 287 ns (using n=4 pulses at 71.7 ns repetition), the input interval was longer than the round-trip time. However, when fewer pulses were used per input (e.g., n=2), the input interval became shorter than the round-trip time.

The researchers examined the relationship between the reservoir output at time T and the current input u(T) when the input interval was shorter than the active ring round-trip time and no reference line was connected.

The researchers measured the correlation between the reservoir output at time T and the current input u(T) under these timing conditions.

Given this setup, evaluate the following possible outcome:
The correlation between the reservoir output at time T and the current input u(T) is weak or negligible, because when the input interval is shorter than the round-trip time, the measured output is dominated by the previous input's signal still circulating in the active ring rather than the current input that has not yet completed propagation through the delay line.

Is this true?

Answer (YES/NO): YES